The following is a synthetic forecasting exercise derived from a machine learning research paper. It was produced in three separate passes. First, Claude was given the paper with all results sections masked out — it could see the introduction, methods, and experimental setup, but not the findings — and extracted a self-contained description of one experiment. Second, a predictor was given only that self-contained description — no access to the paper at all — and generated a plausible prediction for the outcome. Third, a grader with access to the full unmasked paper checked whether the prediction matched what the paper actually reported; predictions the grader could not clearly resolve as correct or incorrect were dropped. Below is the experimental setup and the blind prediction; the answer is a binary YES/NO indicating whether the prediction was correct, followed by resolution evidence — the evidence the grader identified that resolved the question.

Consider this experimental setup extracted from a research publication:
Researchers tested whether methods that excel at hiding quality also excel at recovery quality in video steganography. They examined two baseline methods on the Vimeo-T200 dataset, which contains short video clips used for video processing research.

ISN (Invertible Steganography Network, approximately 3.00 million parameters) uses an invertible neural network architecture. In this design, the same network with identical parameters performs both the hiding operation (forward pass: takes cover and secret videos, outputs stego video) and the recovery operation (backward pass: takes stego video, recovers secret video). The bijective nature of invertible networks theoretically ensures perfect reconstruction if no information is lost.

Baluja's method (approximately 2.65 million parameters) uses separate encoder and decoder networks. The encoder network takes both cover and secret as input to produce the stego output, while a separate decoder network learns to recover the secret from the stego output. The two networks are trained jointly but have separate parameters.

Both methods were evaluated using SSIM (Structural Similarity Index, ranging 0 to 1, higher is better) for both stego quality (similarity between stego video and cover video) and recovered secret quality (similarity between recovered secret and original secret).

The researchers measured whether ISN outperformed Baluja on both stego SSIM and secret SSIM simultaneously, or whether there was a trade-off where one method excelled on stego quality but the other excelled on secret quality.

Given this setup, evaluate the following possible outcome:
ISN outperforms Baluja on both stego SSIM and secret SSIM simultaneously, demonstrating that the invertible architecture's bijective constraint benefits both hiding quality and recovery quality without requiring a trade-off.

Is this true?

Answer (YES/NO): YES